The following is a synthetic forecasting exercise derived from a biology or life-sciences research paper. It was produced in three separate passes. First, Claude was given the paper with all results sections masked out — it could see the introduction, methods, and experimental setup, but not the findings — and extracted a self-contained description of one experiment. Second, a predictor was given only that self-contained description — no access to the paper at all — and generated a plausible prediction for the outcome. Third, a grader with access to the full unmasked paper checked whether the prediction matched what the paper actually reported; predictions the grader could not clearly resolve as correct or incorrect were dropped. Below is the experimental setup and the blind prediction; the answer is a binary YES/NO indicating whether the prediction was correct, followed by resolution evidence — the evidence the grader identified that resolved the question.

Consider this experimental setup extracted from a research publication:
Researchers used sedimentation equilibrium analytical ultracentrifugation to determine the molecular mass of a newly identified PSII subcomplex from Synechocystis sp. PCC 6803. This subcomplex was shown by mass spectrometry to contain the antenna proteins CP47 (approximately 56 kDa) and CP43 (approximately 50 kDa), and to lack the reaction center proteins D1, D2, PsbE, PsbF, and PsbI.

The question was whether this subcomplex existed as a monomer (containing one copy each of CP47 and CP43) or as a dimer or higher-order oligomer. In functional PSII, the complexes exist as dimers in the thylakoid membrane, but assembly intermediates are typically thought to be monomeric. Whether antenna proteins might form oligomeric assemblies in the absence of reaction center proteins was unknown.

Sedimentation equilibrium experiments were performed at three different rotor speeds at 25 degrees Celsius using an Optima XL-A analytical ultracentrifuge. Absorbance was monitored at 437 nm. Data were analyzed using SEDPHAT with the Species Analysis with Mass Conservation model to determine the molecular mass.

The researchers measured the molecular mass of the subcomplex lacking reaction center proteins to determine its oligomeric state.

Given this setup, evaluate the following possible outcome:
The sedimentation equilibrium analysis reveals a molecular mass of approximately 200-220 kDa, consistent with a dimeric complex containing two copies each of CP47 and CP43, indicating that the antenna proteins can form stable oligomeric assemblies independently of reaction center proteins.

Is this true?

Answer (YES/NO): NO